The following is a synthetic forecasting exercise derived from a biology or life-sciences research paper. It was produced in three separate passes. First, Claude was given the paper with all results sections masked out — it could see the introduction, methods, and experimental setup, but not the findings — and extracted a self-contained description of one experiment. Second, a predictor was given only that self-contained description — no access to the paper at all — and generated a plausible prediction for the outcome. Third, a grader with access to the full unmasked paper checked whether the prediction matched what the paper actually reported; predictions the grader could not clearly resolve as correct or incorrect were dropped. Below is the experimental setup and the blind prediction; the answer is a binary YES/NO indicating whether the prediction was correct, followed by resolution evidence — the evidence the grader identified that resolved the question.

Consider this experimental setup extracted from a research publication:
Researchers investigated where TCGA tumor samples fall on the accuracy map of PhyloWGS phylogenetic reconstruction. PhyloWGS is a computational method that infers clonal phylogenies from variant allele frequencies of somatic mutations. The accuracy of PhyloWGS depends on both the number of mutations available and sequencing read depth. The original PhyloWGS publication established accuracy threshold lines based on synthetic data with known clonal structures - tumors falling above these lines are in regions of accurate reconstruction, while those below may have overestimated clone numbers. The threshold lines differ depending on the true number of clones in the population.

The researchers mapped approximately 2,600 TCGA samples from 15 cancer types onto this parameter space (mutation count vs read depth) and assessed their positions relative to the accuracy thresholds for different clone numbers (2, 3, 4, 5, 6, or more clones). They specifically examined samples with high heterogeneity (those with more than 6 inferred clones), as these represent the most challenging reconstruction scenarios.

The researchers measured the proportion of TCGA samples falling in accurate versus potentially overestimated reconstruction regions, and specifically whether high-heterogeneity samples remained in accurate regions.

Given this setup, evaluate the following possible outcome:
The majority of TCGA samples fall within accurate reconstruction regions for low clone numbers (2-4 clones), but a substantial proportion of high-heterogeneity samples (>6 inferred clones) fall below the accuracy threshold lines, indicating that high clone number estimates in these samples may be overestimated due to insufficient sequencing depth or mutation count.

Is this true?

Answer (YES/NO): NO